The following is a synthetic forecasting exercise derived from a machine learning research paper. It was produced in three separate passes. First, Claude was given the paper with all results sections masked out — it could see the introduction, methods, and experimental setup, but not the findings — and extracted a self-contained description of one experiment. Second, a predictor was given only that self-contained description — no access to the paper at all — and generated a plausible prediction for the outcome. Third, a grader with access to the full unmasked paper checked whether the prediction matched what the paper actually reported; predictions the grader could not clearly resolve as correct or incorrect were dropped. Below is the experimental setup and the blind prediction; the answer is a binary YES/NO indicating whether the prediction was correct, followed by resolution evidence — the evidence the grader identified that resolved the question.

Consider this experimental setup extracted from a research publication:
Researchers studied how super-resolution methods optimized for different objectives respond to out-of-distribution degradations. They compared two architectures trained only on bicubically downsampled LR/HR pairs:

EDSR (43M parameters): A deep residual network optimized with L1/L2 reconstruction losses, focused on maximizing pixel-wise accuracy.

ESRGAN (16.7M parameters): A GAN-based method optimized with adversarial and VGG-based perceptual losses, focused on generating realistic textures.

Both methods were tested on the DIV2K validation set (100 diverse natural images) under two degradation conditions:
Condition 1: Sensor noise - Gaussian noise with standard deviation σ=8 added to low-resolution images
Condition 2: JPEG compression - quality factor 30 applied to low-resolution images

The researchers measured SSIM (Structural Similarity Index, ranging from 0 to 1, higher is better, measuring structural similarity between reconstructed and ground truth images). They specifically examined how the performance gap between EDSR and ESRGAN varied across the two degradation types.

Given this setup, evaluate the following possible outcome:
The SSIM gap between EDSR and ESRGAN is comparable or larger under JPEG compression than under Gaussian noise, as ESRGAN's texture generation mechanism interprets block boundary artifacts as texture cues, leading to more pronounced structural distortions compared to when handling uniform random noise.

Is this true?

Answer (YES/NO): NO